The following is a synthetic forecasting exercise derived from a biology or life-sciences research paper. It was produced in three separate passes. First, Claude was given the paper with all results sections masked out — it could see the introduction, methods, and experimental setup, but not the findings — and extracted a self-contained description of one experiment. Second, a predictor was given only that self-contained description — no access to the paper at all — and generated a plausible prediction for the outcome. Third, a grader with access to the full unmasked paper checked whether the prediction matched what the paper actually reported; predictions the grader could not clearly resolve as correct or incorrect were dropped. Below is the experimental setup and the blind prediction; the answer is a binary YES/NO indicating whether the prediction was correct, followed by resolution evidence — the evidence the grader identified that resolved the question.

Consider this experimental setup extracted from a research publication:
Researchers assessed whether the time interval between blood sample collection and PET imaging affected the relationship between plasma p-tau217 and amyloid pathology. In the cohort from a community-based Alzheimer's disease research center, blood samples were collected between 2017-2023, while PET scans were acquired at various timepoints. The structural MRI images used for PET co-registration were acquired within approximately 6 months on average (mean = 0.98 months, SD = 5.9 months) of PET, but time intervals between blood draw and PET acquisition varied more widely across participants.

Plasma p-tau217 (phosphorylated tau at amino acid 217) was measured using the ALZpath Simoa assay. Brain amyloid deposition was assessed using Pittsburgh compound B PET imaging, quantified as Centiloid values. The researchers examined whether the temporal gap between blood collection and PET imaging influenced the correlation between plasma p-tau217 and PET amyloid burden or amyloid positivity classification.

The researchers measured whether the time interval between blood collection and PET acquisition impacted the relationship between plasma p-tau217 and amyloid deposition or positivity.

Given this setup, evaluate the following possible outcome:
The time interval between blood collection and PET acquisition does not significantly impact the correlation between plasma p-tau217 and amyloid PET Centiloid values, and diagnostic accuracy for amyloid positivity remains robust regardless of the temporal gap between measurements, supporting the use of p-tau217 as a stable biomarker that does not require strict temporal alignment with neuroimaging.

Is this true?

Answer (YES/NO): YES